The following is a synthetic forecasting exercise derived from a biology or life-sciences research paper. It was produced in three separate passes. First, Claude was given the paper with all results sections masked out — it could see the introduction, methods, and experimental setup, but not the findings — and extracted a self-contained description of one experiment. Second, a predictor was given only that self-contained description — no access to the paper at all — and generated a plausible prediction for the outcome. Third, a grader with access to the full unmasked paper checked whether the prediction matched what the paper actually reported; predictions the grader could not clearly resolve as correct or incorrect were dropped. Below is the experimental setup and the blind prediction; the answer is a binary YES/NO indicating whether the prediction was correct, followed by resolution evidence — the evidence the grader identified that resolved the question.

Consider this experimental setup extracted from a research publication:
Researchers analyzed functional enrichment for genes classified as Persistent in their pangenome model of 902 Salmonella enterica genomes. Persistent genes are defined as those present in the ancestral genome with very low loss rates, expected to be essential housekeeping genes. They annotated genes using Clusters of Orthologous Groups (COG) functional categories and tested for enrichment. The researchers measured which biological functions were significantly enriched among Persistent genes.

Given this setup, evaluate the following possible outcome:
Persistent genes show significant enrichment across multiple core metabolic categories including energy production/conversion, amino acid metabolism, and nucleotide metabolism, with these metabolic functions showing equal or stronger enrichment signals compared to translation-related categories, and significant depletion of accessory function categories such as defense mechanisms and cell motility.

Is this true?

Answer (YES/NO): NO